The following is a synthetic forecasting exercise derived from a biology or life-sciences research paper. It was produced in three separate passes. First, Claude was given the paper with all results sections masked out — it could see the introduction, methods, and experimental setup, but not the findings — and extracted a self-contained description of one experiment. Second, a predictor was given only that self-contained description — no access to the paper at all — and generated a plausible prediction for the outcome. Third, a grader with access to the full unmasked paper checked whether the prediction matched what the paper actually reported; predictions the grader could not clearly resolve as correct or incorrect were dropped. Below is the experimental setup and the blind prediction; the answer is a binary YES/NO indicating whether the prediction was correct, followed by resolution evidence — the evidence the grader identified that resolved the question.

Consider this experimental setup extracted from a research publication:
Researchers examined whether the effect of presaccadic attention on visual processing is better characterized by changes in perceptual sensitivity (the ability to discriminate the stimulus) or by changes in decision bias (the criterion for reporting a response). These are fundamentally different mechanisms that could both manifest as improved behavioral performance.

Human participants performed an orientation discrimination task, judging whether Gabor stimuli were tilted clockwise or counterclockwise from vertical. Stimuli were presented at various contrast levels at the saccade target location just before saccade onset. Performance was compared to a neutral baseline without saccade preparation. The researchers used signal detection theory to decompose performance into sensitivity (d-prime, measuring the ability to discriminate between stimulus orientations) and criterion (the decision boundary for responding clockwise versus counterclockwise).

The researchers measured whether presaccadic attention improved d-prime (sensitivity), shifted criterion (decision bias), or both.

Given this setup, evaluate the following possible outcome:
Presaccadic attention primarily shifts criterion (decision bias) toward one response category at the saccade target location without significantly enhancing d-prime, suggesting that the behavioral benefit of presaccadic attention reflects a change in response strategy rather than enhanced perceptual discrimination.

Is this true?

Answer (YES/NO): NO